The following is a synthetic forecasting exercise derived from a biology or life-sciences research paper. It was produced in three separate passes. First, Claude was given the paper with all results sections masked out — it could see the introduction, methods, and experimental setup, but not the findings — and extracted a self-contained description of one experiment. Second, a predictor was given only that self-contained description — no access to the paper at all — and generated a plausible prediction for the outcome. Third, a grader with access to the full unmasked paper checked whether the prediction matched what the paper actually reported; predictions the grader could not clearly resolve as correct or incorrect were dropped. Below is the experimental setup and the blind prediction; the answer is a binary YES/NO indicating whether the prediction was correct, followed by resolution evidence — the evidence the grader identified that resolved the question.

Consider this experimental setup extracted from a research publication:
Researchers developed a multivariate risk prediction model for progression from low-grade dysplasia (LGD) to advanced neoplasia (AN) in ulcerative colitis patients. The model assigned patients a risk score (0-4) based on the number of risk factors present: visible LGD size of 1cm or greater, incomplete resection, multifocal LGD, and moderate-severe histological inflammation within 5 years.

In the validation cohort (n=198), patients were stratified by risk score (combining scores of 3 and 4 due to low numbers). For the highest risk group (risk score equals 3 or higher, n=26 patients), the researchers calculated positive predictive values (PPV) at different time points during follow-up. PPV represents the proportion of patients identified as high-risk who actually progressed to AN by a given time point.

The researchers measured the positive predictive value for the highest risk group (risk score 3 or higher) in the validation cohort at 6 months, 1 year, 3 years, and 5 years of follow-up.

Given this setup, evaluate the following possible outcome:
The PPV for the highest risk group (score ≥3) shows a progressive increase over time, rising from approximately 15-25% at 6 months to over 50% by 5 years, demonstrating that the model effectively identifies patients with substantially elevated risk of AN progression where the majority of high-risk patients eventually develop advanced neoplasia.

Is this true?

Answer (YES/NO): NO